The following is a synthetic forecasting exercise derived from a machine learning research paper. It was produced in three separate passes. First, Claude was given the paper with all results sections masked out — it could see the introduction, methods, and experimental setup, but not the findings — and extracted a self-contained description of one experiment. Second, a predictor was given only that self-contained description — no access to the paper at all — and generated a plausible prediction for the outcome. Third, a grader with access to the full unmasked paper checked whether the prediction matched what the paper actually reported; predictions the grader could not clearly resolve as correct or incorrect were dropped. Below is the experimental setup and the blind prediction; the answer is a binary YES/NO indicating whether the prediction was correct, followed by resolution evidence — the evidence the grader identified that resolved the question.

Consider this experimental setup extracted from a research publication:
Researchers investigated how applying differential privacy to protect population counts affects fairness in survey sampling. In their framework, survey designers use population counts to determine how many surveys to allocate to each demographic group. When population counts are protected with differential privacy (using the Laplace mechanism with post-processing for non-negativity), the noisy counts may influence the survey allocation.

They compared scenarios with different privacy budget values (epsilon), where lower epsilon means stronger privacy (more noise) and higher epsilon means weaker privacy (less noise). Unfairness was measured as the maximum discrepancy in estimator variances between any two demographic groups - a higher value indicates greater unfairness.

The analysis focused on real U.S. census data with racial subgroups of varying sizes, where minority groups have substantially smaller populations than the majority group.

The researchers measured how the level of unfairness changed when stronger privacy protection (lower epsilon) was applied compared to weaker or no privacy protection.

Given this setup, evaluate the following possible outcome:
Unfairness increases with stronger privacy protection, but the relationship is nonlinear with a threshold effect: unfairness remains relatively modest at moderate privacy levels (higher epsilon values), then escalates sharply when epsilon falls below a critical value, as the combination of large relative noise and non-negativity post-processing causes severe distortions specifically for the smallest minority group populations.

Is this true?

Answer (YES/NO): NO